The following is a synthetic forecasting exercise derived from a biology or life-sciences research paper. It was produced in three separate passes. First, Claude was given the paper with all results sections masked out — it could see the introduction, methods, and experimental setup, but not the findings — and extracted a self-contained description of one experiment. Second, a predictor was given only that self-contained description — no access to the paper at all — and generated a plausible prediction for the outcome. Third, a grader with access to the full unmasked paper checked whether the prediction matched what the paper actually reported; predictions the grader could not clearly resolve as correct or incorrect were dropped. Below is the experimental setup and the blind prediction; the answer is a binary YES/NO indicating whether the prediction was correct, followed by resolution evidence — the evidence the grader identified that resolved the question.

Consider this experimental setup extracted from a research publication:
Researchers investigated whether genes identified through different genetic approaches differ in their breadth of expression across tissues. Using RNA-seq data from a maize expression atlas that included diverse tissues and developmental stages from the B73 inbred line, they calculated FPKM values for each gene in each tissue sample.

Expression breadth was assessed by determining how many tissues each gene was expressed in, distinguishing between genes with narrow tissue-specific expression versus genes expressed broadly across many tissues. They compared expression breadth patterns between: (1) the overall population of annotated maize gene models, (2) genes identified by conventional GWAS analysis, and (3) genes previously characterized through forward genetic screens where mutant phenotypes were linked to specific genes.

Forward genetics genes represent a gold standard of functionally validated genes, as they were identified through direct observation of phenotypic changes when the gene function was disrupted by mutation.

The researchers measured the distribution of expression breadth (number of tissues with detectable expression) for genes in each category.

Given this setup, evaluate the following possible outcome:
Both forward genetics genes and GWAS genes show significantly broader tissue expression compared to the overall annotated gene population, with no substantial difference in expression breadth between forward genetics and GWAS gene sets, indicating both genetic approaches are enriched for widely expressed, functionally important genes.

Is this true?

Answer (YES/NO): NO